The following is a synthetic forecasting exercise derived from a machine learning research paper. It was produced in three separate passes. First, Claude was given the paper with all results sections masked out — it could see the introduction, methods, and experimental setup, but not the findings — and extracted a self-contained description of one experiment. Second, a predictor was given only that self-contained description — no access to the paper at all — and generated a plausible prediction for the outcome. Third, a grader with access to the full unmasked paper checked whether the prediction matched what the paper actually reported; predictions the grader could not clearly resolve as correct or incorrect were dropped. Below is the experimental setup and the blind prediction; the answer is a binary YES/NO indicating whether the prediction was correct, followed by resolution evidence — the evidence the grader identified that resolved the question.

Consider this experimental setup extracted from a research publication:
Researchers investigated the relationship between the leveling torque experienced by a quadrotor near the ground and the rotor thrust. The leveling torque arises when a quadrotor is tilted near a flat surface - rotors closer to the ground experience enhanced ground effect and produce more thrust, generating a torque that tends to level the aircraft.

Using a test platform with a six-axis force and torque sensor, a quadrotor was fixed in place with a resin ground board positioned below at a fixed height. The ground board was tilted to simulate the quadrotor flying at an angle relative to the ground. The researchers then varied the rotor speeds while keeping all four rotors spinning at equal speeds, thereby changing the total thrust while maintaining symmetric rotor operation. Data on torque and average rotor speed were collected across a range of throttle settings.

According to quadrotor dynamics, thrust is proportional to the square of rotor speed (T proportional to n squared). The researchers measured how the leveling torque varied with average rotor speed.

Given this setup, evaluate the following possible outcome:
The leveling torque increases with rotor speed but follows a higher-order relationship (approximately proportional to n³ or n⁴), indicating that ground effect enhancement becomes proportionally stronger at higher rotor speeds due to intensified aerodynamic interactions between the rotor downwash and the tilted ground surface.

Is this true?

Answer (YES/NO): NO